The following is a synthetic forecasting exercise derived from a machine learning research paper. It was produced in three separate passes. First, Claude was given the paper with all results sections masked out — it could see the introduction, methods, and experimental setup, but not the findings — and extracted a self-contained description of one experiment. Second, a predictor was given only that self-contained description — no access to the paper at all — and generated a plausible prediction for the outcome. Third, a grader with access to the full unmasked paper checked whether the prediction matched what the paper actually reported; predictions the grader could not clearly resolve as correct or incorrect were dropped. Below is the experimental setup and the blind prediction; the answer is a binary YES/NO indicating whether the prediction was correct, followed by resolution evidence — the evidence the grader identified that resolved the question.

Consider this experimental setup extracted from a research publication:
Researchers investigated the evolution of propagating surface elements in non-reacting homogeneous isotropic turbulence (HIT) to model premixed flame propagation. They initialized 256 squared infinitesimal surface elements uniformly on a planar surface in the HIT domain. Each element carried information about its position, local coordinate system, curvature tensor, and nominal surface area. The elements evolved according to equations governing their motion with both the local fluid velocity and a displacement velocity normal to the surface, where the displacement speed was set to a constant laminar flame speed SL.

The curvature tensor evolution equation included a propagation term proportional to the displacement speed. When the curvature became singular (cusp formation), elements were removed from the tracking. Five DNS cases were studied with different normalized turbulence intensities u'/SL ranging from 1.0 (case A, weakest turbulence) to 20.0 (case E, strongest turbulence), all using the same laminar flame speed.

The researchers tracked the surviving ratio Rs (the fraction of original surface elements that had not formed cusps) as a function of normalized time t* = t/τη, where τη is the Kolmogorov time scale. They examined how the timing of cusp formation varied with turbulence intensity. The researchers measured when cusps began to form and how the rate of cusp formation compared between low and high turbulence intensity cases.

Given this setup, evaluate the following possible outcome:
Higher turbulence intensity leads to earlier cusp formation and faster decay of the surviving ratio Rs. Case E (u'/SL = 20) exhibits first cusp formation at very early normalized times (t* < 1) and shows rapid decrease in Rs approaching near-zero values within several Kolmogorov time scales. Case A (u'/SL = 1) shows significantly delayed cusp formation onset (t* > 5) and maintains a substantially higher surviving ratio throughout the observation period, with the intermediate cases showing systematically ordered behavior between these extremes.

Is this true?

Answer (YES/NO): NO